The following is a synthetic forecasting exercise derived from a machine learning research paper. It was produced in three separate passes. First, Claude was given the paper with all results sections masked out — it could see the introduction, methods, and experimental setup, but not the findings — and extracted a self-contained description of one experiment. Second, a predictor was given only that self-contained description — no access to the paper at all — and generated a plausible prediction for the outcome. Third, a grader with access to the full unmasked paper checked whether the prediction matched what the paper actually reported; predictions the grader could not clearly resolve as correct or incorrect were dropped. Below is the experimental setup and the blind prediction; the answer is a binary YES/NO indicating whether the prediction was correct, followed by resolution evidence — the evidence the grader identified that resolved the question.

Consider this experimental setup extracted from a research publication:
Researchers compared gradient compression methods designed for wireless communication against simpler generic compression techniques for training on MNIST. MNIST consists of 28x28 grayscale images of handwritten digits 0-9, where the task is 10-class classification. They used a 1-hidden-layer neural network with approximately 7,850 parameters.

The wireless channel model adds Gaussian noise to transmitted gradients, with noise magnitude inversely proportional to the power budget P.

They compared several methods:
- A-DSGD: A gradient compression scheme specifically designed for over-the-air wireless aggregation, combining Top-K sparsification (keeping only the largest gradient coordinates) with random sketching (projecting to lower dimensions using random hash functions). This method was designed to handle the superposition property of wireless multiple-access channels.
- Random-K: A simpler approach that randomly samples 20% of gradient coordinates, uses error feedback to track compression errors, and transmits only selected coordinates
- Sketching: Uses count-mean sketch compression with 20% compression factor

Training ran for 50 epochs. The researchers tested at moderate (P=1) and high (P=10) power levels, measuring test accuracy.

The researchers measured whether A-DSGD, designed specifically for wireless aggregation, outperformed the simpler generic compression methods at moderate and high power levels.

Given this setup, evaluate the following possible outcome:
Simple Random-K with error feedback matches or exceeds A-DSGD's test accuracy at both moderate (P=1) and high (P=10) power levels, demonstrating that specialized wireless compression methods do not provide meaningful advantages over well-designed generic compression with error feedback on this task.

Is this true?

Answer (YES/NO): YES